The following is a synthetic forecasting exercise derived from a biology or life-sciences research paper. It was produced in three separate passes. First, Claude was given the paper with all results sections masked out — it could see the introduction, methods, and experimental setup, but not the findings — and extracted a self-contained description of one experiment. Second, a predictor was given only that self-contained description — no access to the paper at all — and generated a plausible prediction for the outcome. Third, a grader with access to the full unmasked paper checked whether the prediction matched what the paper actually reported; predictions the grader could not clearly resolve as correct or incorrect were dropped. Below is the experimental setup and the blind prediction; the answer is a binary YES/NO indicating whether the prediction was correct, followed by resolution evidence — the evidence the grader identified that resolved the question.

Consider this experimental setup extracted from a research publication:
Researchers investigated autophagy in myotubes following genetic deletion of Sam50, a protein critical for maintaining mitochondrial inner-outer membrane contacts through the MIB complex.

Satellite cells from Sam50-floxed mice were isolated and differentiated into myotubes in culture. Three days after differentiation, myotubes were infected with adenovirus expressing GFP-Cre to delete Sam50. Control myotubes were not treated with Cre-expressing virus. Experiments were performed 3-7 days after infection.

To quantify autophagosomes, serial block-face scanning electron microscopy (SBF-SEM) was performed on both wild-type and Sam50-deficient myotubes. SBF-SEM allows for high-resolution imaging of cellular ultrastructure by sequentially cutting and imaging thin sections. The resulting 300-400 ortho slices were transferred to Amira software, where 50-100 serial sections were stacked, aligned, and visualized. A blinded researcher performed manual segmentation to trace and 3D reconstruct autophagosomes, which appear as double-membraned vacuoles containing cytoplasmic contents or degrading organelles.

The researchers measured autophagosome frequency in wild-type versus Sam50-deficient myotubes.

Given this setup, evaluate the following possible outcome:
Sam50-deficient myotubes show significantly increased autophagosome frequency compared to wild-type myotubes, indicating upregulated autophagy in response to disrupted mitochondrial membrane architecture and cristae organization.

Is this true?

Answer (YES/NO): YES